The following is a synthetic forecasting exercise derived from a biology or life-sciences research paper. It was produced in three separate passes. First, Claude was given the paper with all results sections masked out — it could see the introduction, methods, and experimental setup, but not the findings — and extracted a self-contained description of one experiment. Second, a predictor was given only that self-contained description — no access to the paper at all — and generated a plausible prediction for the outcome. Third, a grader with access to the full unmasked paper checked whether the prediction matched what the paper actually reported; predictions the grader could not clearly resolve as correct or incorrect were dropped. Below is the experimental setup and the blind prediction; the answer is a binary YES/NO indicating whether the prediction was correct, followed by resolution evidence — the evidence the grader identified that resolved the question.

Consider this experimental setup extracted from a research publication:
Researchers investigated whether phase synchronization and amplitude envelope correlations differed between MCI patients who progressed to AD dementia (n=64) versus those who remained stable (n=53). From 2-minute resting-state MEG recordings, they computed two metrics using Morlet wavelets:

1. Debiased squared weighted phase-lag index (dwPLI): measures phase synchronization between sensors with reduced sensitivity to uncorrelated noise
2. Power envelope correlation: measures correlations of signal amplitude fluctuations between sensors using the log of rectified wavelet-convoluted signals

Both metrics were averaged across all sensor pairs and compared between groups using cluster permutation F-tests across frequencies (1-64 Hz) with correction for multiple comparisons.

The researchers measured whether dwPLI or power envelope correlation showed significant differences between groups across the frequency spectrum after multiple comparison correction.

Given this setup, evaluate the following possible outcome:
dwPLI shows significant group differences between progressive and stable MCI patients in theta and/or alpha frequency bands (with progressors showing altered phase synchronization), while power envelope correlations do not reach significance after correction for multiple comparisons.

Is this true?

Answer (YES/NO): NO